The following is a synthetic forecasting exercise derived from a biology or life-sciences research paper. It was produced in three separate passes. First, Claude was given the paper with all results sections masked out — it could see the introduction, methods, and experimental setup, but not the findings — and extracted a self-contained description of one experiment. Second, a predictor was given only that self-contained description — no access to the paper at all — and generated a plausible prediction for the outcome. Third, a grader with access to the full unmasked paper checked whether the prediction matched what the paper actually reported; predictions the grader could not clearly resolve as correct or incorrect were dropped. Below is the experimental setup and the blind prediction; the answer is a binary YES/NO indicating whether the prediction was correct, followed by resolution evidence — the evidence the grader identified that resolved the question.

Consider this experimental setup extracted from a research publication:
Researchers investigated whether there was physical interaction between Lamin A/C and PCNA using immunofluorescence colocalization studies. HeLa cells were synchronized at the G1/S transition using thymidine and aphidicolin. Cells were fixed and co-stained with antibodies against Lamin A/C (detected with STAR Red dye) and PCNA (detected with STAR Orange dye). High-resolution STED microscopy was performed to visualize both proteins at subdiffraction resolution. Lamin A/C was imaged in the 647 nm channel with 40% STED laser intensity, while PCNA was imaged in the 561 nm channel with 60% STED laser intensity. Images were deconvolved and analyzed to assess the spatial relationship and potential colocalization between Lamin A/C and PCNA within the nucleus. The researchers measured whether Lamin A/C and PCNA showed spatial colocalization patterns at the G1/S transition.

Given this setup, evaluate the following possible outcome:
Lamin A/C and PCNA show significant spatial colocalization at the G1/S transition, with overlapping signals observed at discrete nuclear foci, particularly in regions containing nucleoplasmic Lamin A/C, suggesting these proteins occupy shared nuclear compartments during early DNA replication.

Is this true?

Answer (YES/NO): NO